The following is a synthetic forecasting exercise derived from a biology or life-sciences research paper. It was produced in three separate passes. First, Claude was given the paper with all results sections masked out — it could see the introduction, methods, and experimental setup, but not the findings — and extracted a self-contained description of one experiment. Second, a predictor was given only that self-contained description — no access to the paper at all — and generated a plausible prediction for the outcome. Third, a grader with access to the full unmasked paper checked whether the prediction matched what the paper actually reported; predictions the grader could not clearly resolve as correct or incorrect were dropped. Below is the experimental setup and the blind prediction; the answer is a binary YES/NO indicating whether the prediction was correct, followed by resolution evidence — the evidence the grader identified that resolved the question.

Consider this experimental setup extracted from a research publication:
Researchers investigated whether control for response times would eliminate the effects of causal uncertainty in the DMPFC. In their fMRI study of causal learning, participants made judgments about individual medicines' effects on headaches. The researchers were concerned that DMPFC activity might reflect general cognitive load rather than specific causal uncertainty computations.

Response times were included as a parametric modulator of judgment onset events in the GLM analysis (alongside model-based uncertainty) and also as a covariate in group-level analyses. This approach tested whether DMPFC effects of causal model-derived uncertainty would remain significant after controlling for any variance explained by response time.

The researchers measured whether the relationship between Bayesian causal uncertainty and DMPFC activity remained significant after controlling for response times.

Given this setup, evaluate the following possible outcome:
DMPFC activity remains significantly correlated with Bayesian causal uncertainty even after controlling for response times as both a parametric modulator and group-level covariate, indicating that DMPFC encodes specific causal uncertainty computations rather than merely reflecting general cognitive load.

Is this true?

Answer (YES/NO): YES